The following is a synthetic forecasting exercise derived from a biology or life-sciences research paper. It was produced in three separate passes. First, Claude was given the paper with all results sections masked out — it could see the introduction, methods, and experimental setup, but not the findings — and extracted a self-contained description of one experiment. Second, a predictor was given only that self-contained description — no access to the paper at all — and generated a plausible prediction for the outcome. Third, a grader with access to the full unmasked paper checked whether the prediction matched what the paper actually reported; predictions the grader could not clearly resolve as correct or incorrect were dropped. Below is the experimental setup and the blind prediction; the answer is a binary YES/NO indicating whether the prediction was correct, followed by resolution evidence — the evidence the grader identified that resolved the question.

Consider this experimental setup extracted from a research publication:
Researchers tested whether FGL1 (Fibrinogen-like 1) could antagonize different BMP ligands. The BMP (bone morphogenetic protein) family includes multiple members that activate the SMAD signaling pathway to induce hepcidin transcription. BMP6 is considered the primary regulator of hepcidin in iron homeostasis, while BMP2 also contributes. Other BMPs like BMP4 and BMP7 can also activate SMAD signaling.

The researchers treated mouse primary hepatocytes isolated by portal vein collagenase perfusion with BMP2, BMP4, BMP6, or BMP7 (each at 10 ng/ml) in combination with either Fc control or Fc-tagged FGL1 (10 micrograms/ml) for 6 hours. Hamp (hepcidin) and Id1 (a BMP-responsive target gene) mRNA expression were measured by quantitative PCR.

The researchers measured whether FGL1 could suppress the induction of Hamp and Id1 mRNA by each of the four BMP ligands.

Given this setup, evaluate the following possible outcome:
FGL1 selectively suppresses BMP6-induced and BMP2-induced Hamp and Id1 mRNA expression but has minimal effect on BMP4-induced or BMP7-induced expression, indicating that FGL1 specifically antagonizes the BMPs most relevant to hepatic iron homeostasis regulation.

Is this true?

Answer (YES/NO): NO